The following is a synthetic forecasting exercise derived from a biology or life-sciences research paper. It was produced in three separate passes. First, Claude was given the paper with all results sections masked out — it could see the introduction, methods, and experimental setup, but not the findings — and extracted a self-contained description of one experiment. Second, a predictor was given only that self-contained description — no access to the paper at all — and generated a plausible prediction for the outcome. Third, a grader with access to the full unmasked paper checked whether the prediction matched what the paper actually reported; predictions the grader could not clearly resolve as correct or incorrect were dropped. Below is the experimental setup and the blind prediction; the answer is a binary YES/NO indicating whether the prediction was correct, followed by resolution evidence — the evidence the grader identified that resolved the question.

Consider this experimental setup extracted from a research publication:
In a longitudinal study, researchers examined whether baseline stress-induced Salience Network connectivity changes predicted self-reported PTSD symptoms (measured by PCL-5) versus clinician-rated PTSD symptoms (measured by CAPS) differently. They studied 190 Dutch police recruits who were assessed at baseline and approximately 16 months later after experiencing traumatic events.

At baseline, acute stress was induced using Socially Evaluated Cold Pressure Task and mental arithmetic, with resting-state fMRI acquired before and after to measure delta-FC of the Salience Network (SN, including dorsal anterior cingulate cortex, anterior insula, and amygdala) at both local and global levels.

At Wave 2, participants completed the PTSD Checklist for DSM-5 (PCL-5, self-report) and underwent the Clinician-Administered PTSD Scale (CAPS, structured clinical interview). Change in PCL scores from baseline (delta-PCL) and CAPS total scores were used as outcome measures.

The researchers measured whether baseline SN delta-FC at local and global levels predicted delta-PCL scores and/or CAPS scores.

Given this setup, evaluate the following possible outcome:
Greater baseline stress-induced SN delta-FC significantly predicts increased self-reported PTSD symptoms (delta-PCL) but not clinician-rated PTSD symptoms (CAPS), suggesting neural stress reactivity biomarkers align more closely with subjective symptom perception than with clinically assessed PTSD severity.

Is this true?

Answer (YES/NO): NO